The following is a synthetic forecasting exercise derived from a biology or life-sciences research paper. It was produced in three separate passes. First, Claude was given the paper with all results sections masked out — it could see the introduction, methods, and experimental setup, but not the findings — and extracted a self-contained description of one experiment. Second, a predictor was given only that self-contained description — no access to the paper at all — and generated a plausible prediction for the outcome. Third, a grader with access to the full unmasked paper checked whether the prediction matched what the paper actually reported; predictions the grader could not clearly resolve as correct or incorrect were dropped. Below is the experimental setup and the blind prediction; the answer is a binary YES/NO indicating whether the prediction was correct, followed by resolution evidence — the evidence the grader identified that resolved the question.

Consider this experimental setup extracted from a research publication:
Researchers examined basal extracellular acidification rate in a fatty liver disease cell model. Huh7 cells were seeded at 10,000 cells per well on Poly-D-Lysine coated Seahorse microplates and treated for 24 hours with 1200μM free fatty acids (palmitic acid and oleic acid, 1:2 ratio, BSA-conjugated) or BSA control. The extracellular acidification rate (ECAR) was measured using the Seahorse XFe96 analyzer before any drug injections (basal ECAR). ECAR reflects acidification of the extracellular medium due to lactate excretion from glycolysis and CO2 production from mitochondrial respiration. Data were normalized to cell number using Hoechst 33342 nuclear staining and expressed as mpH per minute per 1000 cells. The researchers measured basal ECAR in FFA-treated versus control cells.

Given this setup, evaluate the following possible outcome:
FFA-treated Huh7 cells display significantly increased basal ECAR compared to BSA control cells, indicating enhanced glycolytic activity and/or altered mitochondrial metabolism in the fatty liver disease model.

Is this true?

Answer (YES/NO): NO